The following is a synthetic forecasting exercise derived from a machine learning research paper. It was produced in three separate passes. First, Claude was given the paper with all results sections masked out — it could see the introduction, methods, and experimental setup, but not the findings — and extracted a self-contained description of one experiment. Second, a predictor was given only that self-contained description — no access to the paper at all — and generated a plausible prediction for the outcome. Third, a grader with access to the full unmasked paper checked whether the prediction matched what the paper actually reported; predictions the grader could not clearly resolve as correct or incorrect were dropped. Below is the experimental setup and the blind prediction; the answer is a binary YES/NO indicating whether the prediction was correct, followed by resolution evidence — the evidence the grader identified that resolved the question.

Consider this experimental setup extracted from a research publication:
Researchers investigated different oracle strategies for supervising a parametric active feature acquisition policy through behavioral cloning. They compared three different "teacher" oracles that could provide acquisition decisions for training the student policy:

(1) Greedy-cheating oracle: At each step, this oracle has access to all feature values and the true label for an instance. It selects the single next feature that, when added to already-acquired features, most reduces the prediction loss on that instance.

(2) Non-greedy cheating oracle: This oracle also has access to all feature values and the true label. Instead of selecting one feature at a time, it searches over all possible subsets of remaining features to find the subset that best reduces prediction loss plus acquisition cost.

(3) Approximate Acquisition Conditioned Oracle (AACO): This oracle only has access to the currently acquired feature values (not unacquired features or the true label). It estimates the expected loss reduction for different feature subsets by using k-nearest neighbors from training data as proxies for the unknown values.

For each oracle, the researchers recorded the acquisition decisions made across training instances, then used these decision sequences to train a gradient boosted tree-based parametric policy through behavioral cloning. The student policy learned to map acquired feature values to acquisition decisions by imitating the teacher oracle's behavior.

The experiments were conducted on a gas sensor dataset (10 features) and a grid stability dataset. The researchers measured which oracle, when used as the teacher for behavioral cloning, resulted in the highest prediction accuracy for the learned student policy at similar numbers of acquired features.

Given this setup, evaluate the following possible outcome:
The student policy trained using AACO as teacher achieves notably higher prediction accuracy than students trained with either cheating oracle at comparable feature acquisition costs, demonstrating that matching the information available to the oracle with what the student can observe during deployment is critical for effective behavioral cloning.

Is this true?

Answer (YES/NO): YES